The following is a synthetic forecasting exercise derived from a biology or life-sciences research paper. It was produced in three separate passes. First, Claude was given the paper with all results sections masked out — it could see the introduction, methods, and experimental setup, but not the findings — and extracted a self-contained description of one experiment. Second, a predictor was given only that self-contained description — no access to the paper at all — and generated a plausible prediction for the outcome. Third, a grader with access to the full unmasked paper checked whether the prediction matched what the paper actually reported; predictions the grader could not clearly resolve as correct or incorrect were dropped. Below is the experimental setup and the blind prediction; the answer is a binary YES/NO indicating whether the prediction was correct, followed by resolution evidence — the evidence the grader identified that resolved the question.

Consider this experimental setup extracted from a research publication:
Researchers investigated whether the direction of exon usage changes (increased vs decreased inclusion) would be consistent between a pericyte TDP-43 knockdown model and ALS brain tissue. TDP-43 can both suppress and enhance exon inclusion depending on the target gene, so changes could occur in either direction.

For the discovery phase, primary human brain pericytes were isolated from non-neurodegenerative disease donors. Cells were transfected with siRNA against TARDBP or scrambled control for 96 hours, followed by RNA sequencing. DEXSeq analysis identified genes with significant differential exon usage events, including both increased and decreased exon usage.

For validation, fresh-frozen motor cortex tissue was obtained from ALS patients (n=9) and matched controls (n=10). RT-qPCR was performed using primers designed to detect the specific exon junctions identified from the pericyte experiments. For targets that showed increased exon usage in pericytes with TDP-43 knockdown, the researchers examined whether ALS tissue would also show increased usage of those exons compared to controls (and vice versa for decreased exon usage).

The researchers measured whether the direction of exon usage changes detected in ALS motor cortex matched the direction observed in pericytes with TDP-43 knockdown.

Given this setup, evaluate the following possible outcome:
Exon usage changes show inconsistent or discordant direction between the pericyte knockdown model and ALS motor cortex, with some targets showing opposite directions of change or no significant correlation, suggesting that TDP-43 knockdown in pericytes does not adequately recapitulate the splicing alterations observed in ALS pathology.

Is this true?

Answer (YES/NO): NO